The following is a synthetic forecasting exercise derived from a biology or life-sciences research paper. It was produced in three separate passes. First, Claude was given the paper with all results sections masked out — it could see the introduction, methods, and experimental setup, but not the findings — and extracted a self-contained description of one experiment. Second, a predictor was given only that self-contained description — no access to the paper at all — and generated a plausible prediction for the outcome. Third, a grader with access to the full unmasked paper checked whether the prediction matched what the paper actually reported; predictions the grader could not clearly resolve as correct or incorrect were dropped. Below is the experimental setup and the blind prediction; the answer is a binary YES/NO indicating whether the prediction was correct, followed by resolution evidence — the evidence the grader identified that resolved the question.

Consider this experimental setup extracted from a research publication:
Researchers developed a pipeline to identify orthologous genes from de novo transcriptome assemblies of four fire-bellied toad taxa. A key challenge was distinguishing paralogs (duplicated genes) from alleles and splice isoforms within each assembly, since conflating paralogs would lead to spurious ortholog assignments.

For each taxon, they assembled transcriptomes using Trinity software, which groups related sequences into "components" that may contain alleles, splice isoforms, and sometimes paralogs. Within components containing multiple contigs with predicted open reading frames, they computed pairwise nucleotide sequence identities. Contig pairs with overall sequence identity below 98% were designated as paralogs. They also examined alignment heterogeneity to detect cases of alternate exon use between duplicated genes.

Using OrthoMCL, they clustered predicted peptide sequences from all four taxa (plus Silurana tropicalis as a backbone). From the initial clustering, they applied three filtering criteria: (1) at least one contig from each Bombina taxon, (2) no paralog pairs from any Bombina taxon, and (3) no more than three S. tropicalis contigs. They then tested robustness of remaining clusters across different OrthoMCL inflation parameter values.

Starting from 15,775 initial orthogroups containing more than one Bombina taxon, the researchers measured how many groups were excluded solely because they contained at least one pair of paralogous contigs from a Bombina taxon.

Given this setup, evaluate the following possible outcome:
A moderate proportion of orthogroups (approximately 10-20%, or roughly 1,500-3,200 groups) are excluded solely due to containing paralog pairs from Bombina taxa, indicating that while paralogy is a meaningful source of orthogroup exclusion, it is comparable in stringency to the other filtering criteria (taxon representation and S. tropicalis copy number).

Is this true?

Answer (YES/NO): NO